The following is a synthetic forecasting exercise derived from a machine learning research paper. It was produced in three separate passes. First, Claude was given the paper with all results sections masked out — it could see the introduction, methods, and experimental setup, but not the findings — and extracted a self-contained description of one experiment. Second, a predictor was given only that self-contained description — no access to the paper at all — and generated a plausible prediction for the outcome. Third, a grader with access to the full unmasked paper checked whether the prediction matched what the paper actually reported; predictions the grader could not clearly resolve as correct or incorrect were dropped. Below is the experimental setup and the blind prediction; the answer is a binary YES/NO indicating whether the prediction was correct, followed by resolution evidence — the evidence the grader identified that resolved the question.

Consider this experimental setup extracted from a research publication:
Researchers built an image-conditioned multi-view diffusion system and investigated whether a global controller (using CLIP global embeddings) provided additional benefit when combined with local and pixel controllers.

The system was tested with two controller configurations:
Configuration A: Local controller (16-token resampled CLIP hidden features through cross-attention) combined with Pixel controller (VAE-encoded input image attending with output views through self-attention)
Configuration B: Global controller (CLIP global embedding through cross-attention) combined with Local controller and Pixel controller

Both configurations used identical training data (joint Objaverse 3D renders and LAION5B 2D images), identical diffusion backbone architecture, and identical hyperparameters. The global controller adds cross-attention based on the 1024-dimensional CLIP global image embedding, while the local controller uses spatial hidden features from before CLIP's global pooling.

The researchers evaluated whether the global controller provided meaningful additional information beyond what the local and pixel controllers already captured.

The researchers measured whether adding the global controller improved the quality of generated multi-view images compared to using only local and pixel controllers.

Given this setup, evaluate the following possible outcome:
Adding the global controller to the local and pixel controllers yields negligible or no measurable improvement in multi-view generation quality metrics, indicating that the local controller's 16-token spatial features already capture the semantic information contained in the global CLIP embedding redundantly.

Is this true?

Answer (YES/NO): YES